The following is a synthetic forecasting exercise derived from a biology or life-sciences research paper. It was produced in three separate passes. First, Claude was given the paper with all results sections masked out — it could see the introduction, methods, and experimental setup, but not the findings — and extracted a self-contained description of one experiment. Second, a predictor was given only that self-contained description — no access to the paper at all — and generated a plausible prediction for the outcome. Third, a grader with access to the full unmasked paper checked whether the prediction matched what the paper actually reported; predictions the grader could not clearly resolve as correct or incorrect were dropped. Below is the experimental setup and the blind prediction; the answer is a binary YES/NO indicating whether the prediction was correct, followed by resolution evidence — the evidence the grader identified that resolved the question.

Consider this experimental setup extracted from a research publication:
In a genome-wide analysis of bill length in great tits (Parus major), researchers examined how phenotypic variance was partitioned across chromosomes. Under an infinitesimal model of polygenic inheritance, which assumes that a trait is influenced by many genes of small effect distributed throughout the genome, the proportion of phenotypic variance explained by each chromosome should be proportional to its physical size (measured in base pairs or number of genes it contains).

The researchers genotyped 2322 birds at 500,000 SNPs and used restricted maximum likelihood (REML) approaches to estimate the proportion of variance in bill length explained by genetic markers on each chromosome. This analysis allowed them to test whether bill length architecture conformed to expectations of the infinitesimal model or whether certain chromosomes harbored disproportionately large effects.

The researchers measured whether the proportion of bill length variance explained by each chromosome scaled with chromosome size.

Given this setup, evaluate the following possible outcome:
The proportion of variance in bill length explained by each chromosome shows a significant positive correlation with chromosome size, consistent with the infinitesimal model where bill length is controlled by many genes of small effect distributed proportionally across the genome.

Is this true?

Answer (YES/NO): YES